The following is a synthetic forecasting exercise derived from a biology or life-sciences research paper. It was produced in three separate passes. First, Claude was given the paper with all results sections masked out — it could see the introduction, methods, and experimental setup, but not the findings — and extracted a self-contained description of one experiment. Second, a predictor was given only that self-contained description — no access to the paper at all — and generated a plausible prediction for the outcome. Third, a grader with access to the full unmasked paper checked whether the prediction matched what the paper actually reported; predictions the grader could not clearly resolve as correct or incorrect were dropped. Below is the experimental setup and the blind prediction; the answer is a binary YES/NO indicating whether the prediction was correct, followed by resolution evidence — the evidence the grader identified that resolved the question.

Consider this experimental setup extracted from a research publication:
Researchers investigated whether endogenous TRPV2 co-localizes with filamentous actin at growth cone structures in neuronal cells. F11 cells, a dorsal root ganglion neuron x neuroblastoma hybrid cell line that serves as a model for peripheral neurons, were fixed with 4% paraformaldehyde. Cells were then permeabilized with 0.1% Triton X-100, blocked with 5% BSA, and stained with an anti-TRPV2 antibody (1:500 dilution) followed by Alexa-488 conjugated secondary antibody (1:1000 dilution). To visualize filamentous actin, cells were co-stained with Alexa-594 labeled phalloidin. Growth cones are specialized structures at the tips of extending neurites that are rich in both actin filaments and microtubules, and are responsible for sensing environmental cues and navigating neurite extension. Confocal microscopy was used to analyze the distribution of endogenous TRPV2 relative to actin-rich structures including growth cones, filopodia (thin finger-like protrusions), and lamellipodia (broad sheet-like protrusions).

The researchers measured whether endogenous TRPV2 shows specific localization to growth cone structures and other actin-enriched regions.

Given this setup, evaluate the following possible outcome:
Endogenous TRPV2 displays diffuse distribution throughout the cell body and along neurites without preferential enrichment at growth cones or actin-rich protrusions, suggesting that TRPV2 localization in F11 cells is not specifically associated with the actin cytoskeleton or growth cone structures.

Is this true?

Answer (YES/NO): NO